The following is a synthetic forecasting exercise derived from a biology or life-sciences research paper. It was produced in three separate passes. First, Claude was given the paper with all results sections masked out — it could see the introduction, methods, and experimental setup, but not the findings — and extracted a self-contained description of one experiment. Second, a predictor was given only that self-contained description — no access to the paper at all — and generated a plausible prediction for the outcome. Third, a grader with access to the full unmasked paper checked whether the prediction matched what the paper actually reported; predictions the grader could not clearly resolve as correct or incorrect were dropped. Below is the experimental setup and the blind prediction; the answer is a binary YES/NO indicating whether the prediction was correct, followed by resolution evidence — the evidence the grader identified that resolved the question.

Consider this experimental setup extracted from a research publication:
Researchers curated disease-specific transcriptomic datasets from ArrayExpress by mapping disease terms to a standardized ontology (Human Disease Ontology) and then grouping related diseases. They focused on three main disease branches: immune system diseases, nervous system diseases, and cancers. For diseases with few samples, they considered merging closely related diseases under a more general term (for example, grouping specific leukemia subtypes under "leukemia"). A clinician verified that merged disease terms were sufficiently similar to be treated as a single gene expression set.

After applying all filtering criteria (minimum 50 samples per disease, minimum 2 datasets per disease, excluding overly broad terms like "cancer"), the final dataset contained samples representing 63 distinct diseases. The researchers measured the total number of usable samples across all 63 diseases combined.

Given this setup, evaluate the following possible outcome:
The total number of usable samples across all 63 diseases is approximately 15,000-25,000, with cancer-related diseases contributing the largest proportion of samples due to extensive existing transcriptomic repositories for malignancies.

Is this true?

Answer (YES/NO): NO